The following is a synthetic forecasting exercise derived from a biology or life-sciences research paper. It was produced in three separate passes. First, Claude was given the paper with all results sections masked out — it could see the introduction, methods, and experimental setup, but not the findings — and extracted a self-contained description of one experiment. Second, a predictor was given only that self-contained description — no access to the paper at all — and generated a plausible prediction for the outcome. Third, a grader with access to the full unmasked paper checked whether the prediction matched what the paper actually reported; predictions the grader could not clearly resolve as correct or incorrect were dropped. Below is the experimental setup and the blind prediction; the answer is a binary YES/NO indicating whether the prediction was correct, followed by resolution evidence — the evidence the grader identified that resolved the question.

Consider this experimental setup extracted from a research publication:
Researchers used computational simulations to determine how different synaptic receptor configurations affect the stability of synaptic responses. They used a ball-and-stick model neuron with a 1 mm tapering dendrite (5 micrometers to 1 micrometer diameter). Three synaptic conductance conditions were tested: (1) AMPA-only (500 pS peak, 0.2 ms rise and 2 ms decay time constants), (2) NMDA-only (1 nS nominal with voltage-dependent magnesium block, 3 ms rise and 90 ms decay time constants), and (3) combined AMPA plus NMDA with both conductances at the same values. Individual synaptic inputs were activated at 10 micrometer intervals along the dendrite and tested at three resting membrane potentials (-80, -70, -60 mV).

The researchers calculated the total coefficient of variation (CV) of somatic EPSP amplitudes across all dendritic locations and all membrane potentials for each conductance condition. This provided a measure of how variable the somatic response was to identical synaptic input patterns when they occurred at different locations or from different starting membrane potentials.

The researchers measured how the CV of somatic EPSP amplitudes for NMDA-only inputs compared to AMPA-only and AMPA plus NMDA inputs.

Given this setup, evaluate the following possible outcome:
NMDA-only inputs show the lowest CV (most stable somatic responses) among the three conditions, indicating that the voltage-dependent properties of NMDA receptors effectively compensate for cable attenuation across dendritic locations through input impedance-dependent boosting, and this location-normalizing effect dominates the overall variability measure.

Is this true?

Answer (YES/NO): NO